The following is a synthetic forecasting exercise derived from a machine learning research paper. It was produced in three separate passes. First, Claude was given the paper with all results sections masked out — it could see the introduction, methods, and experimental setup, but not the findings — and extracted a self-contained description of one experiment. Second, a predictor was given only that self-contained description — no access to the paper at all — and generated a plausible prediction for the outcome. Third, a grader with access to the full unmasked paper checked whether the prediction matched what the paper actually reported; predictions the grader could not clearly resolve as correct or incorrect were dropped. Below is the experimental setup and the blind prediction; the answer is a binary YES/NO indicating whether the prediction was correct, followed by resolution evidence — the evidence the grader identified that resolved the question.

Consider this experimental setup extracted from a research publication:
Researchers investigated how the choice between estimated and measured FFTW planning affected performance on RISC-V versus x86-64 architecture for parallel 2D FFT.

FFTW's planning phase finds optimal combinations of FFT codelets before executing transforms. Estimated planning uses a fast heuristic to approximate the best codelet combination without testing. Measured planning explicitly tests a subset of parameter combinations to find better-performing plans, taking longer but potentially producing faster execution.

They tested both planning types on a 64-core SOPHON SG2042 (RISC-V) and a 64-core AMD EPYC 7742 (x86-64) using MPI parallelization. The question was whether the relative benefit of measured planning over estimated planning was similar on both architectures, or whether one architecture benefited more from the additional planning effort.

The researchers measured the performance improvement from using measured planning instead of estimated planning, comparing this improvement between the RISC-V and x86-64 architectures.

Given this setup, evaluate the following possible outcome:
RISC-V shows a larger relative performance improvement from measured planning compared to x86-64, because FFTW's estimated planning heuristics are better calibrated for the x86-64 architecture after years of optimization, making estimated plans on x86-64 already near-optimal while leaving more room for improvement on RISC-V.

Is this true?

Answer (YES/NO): NO